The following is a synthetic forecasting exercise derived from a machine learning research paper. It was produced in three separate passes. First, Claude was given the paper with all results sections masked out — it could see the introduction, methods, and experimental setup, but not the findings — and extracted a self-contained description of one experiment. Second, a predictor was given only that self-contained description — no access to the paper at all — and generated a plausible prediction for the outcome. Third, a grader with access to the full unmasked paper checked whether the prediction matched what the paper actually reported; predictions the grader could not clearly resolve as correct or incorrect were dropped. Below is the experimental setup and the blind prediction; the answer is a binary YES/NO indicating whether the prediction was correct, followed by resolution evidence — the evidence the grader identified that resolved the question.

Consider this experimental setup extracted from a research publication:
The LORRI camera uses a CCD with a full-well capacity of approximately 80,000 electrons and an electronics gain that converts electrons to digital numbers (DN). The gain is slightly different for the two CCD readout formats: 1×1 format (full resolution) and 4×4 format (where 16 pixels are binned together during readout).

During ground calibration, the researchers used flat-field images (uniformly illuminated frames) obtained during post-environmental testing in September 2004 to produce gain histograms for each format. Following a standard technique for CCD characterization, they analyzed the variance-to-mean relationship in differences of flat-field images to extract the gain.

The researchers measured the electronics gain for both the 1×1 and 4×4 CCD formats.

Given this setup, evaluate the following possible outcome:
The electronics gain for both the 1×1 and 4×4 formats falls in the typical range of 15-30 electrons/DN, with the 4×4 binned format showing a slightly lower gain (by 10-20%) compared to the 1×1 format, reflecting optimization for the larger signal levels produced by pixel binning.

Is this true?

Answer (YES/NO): NO